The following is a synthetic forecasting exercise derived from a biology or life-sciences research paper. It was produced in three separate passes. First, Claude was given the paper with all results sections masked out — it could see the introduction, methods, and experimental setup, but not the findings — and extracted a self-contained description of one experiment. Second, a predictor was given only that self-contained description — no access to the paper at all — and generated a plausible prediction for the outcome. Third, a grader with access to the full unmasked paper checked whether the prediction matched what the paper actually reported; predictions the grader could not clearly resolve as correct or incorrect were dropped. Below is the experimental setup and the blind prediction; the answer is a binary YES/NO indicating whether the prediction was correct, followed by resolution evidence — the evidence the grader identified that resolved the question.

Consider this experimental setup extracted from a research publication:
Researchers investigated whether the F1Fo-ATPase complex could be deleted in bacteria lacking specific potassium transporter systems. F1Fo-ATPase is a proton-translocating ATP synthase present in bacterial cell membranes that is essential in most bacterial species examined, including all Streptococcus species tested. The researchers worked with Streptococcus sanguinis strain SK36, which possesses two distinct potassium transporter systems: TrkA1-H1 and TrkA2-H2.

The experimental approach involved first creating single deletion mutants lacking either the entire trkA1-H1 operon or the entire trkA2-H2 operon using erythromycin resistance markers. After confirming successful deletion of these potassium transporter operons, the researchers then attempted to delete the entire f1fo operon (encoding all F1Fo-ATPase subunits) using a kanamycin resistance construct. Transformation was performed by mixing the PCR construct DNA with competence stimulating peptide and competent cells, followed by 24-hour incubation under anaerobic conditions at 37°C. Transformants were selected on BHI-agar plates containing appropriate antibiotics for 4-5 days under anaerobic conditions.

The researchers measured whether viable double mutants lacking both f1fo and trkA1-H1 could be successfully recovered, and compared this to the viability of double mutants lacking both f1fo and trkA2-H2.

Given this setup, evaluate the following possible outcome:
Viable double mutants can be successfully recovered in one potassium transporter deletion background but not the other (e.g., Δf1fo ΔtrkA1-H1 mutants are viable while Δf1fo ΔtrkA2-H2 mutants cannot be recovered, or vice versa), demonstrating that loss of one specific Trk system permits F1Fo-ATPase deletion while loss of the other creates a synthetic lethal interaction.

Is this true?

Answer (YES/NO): NO